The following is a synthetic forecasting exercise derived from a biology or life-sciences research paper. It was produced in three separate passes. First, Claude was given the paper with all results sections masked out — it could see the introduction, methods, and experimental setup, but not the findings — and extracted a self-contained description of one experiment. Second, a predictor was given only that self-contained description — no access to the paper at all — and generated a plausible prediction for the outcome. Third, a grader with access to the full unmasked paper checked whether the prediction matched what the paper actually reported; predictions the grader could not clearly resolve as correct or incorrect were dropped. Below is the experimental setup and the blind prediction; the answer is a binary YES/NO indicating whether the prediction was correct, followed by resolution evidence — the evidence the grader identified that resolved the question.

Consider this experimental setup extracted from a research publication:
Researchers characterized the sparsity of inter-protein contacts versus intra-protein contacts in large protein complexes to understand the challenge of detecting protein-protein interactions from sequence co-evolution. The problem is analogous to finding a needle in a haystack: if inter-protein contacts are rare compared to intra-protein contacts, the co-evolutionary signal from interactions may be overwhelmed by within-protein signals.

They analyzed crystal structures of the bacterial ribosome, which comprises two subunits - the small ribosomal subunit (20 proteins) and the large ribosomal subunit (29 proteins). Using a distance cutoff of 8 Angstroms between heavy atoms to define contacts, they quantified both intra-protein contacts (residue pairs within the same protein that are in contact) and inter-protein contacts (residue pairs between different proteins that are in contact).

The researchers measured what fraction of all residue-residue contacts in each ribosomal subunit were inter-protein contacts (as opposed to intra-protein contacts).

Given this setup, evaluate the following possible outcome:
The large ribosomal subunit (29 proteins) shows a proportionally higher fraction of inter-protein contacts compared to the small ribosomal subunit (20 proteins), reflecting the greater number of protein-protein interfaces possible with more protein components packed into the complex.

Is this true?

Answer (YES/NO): NO